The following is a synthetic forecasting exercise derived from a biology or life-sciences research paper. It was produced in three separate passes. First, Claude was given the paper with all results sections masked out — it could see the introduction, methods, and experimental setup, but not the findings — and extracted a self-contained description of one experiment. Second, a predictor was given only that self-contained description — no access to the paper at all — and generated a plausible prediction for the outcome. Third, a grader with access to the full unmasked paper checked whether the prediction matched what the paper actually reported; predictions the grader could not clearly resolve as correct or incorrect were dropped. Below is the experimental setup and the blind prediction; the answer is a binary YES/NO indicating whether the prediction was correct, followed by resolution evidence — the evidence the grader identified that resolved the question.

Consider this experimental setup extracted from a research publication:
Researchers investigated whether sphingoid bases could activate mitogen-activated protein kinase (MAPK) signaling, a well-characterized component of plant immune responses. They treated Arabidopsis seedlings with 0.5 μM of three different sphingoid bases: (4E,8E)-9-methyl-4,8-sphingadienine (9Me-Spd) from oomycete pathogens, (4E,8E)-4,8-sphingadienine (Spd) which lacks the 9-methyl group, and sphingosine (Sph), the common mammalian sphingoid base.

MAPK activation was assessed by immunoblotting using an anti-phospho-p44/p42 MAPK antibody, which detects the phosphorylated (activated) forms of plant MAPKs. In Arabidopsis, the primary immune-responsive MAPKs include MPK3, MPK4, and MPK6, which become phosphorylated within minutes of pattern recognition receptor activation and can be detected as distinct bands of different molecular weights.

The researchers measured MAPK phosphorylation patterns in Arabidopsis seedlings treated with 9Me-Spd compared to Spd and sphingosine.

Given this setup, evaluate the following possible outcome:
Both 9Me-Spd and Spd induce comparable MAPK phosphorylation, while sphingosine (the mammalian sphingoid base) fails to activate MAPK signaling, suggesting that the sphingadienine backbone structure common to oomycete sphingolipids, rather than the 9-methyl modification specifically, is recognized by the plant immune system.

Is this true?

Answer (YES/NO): NO